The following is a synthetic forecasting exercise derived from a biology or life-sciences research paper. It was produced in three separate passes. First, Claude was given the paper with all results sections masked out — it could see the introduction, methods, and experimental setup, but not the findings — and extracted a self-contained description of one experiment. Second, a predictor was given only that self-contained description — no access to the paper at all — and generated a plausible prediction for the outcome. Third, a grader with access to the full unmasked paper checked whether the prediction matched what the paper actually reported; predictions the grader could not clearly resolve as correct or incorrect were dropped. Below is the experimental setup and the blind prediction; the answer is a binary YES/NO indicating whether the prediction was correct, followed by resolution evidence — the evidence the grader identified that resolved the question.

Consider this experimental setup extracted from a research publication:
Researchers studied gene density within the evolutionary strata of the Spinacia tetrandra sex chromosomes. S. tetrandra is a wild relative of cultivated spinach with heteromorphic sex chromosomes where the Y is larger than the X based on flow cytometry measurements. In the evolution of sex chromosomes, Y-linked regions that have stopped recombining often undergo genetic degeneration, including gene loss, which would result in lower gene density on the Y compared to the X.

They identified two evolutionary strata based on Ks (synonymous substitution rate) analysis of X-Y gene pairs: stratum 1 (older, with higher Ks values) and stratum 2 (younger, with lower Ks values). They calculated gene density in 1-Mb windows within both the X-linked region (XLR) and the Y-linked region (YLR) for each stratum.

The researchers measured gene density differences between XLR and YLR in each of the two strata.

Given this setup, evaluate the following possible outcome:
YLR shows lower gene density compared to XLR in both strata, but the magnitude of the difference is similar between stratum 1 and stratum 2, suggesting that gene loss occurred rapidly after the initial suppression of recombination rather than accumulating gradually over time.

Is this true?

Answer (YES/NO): NO